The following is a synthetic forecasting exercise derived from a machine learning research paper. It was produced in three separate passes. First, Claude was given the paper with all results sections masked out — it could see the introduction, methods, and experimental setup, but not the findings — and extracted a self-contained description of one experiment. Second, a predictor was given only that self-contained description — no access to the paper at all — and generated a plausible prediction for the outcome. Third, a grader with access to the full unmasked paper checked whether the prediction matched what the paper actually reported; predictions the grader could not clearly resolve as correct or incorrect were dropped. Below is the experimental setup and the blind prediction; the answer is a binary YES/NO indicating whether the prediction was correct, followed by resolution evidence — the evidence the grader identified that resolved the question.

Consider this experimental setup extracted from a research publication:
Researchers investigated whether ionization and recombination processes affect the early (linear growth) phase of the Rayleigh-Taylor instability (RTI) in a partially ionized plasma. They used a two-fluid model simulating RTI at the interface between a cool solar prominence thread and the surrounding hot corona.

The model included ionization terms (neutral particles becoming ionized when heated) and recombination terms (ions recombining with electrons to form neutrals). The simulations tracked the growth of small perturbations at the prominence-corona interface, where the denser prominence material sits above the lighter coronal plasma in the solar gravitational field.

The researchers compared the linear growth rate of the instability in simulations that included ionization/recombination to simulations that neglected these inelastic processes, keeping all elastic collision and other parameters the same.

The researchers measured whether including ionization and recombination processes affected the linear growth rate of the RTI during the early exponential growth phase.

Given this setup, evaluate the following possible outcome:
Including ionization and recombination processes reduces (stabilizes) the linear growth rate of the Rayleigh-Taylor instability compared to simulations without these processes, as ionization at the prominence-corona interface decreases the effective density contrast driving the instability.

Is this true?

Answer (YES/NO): NO